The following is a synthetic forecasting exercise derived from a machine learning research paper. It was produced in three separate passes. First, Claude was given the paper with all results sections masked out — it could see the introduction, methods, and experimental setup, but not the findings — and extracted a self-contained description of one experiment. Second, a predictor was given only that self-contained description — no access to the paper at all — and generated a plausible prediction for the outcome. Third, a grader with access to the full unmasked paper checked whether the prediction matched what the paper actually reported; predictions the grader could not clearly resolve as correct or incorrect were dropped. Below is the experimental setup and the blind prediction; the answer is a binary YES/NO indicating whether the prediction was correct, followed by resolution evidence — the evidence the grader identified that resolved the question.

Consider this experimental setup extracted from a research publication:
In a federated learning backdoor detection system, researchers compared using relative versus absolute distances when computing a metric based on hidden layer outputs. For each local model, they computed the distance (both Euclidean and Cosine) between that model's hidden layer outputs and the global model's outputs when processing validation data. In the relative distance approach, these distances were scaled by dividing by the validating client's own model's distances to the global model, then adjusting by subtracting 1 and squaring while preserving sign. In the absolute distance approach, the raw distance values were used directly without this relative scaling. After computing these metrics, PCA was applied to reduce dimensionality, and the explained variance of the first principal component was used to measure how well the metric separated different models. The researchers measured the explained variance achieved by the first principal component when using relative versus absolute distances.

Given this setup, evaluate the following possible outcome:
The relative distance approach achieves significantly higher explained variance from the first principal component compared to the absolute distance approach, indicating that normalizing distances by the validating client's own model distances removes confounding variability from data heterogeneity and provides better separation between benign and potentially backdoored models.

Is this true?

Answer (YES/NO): YES